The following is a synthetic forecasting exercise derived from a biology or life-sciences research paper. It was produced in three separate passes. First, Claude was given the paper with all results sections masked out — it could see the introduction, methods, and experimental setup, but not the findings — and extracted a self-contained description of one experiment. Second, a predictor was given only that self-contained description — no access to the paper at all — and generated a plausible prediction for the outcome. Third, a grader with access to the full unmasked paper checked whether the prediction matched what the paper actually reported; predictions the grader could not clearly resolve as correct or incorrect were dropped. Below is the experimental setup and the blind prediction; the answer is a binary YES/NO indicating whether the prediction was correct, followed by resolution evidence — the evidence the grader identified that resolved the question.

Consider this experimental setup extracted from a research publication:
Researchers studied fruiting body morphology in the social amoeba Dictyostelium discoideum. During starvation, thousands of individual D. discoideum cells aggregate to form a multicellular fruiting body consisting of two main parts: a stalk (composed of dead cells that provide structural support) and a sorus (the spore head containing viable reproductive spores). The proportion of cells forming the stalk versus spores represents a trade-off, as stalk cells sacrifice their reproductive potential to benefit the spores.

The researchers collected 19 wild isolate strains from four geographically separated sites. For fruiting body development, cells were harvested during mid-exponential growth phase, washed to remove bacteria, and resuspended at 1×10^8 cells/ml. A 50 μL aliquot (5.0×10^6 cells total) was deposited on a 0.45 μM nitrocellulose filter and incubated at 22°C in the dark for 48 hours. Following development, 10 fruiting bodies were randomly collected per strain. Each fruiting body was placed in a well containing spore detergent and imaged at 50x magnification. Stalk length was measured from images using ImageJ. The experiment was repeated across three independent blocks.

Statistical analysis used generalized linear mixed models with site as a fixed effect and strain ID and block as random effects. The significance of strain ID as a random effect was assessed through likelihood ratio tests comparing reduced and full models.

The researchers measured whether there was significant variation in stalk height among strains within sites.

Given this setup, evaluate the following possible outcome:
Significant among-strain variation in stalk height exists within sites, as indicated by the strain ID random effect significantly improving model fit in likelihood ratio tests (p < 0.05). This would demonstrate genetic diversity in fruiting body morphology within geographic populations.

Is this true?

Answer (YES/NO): YES